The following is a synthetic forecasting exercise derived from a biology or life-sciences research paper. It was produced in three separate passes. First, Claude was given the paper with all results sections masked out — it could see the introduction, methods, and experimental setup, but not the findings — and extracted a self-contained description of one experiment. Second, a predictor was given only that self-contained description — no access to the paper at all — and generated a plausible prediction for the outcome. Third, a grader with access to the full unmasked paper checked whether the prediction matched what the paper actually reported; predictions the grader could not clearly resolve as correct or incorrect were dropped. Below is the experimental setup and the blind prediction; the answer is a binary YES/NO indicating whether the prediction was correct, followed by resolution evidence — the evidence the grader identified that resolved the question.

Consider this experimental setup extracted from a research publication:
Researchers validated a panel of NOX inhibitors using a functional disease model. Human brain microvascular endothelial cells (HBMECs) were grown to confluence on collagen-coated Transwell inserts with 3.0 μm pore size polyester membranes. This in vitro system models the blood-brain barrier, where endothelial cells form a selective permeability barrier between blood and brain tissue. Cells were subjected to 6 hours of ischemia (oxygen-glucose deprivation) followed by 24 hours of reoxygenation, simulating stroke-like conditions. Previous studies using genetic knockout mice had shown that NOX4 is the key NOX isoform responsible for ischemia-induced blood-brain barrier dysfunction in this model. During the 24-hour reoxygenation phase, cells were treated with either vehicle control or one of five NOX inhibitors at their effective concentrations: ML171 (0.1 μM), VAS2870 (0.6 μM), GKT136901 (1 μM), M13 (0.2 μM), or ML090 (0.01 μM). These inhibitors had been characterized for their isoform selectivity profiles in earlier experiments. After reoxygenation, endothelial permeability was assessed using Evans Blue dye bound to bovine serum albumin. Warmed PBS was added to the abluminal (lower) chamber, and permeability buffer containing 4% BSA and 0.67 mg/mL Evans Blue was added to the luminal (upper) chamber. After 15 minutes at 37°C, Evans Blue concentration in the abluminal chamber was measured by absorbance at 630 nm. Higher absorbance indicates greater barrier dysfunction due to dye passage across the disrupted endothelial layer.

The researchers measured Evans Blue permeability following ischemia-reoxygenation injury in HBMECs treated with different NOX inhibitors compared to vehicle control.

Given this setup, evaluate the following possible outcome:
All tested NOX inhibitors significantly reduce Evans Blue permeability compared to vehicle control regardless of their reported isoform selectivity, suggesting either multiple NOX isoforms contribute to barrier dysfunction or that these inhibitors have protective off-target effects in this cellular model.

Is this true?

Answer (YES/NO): NO